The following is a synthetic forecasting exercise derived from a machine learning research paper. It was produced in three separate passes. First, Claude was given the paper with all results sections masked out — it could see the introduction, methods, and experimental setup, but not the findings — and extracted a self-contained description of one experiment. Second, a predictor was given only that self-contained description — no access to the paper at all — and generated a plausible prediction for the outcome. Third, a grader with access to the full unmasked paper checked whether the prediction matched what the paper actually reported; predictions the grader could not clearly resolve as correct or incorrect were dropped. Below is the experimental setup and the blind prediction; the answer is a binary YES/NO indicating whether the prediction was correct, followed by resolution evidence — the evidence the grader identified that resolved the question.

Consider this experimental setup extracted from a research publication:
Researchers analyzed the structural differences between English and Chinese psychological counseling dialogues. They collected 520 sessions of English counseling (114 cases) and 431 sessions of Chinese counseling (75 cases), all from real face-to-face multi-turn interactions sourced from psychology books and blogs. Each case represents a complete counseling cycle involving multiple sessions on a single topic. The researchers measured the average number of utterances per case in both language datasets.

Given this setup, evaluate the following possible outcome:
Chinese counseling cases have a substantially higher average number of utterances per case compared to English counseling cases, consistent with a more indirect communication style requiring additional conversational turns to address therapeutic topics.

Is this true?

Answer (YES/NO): YES